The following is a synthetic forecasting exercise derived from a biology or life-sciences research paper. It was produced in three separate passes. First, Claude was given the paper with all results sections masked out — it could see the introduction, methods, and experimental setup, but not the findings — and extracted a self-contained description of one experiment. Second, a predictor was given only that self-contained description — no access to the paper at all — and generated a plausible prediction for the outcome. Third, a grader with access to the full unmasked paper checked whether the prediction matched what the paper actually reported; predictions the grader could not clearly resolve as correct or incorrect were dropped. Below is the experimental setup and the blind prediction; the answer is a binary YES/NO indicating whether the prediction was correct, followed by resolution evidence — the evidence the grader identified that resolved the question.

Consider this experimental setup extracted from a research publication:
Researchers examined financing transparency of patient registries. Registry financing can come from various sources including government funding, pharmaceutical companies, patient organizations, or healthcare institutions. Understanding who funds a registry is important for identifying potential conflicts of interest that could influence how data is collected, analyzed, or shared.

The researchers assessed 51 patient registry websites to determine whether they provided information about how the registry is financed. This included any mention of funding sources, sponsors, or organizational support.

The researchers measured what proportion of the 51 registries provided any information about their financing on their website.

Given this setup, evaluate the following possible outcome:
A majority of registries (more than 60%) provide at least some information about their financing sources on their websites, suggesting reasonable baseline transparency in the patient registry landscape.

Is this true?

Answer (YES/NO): NO